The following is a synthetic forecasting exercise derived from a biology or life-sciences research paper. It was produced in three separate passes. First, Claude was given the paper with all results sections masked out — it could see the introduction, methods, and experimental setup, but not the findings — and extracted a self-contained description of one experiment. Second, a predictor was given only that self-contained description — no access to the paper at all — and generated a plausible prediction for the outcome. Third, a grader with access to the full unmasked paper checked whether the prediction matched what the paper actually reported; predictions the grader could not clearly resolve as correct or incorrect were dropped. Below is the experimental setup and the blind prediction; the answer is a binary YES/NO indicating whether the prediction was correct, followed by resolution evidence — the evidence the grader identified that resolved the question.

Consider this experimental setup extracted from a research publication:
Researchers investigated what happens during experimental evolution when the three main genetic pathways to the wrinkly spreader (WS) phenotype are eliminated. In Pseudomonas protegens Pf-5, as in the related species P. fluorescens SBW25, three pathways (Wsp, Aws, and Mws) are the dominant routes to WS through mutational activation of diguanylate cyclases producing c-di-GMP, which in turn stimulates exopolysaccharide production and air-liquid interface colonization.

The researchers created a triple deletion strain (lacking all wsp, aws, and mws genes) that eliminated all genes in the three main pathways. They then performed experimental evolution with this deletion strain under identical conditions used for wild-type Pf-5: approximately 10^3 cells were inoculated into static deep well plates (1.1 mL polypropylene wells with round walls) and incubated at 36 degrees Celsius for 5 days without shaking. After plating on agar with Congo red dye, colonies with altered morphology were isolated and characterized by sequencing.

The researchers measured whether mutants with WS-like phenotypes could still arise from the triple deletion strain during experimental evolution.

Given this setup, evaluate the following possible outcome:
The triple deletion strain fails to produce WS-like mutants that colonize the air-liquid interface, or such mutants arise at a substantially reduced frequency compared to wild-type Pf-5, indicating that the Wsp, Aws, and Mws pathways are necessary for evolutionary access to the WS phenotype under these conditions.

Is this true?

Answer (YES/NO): NO